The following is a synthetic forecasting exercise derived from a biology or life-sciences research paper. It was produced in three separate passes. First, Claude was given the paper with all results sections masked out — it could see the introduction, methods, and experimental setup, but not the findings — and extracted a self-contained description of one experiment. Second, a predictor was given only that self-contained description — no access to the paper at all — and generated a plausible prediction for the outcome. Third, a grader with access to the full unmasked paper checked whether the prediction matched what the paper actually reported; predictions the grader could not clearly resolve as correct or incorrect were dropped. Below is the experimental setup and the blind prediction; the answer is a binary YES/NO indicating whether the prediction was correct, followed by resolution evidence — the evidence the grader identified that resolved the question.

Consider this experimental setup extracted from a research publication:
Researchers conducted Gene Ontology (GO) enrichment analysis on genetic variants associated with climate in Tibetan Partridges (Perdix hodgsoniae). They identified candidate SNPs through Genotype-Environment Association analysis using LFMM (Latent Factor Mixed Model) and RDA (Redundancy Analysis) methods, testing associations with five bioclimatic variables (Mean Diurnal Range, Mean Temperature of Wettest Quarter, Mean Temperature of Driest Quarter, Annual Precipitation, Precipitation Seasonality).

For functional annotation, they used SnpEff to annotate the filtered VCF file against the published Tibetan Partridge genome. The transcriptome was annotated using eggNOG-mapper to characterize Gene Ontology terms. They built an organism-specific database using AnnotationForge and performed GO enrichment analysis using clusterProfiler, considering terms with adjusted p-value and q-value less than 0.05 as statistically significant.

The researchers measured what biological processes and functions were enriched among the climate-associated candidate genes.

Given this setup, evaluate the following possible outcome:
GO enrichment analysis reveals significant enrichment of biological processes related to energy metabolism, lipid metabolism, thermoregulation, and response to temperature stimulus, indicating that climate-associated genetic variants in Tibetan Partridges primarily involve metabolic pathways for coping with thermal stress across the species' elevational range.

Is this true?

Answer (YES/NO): NO